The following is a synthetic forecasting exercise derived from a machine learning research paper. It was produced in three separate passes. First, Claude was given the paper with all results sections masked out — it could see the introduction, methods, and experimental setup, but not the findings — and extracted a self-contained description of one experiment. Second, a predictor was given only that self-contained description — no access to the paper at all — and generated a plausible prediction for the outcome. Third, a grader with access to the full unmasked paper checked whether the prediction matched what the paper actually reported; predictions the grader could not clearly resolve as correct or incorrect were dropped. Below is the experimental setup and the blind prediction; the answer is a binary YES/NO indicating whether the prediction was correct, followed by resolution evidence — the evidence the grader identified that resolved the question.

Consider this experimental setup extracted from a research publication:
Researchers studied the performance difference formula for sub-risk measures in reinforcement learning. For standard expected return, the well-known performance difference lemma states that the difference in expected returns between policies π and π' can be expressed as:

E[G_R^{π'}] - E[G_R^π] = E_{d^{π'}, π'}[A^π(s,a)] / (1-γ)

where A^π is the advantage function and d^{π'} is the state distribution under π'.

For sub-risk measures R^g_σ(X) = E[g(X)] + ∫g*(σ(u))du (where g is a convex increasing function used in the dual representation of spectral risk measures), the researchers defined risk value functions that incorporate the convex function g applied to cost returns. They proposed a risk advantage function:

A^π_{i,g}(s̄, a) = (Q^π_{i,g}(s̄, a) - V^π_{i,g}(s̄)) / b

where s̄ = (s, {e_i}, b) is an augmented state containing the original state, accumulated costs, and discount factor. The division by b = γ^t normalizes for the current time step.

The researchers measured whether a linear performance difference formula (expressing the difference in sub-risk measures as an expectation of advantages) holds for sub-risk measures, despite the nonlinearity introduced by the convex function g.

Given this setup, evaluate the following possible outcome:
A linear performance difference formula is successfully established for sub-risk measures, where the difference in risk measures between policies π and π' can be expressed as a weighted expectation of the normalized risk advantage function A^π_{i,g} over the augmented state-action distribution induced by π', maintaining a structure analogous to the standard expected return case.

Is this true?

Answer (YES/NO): YES